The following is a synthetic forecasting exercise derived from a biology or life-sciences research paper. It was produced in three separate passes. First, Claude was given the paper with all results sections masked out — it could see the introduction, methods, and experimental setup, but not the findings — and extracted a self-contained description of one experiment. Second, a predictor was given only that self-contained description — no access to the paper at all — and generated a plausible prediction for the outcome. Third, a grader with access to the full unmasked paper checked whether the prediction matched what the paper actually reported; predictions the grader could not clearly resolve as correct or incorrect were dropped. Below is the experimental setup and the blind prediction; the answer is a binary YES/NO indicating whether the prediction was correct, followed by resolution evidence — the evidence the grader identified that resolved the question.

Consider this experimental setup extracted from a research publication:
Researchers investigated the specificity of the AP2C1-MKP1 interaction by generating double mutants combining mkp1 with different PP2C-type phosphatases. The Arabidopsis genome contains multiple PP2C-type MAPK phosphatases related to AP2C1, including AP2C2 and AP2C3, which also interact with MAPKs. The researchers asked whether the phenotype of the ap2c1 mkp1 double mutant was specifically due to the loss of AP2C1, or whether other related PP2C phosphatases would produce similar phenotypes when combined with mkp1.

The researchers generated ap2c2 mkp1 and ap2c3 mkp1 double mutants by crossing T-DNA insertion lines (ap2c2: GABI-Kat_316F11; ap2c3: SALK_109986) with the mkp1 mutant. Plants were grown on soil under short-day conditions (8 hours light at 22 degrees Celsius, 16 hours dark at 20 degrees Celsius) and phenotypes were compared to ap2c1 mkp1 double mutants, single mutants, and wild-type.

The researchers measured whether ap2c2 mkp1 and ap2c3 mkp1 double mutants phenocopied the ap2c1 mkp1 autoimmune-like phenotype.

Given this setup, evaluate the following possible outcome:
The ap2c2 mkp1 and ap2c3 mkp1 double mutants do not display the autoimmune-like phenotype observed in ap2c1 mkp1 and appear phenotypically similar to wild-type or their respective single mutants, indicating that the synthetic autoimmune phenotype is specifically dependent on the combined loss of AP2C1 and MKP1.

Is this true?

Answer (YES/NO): YES